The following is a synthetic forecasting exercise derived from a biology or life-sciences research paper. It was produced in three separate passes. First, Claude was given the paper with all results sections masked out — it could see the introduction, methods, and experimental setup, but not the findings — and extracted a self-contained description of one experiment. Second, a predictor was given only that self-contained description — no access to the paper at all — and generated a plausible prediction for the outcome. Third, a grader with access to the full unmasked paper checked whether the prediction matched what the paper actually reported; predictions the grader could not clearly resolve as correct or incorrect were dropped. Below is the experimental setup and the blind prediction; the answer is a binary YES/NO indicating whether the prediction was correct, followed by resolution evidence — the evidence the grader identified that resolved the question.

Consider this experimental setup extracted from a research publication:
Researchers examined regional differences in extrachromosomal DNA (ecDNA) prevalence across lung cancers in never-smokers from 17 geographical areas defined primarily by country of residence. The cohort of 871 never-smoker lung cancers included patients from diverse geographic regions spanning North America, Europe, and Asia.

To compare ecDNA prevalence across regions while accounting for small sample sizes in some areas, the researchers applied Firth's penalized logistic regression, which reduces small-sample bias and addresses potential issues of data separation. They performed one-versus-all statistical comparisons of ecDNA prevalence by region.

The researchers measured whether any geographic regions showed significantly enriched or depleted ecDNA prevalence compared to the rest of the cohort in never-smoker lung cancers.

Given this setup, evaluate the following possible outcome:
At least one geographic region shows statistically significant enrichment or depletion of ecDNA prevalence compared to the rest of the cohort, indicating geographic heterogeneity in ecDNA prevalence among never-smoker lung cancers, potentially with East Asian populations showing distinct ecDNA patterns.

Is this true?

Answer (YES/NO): NO